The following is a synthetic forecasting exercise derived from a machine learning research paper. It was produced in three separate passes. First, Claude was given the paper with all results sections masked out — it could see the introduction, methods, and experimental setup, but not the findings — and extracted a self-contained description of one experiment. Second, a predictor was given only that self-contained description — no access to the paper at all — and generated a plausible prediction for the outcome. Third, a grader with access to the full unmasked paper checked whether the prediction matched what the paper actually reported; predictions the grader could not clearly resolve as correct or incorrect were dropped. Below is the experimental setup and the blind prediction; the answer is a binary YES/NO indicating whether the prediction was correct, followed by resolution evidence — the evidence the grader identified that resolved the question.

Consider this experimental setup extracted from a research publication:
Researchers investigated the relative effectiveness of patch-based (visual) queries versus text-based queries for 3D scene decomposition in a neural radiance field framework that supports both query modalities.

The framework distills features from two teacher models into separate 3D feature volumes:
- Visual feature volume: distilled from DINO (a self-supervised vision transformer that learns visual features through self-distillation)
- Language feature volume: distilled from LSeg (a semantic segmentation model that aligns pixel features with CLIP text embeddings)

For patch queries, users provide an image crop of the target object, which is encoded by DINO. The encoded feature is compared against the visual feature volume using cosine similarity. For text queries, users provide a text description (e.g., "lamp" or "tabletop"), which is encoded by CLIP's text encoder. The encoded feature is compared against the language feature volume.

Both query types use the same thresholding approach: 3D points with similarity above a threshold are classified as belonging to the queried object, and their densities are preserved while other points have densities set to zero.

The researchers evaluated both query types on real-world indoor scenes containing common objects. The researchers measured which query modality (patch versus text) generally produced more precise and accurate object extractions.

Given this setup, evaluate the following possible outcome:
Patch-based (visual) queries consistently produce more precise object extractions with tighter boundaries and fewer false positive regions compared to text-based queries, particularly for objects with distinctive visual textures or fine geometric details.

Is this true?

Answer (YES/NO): YES